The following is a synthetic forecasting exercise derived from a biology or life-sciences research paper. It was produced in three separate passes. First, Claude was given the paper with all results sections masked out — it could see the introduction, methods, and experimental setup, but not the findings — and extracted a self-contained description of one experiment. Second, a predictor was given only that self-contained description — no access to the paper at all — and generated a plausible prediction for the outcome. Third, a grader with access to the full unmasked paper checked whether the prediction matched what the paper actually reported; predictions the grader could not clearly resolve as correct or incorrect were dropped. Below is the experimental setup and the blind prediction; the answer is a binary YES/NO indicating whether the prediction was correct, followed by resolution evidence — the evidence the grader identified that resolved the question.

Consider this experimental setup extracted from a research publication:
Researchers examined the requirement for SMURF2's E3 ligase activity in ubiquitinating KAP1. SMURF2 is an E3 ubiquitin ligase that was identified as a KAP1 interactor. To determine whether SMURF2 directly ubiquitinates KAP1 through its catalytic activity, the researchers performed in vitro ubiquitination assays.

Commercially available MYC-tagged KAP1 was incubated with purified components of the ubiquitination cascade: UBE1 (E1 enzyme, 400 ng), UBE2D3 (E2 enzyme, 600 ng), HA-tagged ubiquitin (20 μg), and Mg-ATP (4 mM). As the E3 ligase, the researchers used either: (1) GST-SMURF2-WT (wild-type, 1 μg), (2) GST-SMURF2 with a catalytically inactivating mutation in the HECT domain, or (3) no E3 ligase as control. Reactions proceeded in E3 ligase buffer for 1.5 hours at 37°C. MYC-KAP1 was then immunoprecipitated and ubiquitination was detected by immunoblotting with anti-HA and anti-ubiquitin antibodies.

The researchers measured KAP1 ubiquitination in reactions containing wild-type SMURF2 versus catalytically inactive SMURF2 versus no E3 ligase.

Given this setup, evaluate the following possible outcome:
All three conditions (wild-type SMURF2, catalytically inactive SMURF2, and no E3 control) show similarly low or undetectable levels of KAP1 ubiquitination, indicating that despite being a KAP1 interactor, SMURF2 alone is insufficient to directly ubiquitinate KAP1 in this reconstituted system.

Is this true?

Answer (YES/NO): NO